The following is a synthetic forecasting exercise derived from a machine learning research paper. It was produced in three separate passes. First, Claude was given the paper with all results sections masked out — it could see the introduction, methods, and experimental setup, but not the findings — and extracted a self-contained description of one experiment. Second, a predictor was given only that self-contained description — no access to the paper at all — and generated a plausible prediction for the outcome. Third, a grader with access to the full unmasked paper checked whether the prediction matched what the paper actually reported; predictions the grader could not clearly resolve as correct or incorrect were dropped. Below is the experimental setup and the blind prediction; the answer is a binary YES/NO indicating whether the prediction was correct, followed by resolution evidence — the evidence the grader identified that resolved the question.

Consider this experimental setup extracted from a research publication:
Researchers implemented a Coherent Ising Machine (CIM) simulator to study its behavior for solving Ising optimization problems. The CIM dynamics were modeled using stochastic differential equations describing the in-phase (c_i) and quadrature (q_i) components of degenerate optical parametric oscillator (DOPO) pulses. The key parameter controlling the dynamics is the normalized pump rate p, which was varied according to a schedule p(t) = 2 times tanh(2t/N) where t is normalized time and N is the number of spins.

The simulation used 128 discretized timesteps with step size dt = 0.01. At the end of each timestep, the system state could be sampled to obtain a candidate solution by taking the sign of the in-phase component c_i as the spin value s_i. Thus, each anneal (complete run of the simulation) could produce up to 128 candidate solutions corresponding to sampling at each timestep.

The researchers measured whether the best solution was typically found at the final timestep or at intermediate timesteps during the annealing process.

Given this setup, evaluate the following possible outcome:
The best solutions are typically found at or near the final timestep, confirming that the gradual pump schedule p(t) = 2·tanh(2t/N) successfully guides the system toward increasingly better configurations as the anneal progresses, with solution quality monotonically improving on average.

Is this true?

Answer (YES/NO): YES